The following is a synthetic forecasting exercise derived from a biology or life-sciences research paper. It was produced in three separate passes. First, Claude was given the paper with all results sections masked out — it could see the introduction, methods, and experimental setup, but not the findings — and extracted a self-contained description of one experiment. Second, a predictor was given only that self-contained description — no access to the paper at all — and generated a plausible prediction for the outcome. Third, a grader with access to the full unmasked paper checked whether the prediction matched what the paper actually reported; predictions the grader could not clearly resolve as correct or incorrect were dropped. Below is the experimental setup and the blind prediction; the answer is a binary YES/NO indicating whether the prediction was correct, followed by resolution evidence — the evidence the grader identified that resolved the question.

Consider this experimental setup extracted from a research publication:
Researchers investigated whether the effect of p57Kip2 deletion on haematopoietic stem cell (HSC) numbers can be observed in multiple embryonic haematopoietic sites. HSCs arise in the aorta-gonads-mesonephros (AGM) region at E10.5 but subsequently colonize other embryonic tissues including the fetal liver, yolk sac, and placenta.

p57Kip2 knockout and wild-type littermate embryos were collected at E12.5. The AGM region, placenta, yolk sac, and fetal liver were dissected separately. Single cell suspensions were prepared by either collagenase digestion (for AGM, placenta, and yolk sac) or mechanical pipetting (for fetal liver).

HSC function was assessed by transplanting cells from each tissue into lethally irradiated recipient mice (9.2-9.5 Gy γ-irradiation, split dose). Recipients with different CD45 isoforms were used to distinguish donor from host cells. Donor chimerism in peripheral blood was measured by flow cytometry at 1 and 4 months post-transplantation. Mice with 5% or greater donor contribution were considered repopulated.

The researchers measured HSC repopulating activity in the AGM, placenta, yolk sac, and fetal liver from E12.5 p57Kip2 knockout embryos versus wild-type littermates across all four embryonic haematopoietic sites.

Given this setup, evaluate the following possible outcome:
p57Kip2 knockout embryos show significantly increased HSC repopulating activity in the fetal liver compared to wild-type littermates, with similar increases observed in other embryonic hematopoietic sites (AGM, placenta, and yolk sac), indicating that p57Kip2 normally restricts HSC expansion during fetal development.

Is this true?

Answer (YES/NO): NO